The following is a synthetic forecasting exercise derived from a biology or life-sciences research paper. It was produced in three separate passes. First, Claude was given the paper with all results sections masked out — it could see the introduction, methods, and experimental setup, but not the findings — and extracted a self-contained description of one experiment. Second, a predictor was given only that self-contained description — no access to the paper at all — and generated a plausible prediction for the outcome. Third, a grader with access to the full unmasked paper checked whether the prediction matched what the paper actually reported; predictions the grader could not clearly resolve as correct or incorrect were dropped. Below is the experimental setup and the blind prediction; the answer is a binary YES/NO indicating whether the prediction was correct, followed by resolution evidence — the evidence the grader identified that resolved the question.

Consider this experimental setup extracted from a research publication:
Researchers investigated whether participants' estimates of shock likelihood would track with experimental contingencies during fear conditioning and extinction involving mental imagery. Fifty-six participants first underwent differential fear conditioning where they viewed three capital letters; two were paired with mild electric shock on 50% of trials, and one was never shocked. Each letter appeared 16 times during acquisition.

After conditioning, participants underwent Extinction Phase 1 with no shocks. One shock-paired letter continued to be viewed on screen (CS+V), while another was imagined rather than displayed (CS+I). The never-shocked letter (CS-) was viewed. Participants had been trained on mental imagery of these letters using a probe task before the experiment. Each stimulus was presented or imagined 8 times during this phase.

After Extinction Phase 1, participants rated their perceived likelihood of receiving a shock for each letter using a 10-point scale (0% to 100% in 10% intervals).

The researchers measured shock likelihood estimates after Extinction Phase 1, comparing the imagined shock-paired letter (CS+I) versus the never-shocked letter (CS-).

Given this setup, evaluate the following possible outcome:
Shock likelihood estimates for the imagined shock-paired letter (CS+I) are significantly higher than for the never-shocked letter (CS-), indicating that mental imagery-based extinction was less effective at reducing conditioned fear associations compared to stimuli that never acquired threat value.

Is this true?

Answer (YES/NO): NO